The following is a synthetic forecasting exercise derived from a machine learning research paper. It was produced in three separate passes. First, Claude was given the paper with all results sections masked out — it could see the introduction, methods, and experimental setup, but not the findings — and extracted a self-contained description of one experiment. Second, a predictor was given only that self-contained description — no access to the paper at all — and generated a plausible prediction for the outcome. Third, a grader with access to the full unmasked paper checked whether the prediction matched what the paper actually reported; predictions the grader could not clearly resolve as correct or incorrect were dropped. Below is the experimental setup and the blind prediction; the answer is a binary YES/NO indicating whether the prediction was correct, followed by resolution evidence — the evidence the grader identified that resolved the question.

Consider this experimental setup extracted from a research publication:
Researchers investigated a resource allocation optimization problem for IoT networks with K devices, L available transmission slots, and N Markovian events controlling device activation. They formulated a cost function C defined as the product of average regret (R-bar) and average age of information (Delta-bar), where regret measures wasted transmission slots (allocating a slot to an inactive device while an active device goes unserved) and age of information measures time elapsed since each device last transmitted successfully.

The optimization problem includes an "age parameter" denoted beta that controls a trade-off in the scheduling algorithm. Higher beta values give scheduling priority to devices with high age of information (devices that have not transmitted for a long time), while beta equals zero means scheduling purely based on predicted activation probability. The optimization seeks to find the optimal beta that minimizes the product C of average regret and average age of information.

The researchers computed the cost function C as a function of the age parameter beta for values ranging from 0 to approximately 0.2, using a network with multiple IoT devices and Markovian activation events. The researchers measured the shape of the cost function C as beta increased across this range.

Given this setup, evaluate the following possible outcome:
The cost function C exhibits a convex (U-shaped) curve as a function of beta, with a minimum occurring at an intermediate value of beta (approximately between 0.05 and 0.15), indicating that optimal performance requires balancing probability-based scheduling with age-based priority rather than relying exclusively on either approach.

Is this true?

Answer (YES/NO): NO